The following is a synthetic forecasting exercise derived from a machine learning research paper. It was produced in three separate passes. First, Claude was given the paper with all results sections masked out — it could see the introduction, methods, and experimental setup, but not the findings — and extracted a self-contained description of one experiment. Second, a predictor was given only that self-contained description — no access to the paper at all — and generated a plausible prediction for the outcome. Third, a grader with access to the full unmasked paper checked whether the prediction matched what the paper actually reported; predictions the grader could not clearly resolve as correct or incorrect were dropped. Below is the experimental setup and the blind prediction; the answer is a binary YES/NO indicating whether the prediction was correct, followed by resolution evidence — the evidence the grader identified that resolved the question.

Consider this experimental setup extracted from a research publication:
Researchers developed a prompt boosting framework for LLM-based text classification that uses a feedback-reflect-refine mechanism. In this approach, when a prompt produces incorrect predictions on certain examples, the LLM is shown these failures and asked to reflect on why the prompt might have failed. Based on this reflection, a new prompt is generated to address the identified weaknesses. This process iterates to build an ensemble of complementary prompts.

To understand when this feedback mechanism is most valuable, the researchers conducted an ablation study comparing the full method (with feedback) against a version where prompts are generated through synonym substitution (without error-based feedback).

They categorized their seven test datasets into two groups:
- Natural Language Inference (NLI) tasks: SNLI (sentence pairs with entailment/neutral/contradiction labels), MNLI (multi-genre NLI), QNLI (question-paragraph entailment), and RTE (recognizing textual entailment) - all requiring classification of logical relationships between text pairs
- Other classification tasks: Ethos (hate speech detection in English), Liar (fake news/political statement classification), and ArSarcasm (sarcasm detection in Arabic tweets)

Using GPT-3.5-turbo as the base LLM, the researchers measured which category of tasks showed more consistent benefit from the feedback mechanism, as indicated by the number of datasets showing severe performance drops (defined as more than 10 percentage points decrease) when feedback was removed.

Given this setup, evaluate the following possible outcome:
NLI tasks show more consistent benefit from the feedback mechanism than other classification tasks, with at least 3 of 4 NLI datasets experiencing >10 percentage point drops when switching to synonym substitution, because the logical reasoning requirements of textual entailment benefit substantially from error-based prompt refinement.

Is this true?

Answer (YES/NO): NO